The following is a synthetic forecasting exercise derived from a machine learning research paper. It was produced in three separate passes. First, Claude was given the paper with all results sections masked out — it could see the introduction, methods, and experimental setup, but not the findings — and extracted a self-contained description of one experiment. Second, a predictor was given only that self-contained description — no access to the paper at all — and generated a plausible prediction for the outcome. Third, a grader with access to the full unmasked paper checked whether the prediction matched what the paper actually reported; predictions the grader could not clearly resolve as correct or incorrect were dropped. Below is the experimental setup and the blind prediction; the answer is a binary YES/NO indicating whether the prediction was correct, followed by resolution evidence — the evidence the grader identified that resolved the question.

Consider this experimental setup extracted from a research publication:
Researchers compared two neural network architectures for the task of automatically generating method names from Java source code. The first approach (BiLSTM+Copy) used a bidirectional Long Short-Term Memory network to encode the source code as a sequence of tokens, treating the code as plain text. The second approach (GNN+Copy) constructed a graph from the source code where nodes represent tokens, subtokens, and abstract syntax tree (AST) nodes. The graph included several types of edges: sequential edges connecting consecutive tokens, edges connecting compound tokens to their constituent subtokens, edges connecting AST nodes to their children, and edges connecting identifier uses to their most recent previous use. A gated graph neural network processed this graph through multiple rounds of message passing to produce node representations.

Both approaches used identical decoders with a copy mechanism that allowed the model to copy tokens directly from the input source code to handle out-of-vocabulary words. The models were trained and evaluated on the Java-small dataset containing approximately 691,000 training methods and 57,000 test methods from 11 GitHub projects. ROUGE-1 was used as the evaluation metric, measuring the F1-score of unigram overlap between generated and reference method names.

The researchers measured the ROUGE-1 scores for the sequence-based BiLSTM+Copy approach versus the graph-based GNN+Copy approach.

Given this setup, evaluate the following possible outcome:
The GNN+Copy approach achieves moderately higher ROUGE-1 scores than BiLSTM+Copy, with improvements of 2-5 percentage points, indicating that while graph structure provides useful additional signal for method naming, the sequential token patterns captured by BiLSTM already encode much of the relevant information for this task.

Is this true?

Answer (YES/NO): NO